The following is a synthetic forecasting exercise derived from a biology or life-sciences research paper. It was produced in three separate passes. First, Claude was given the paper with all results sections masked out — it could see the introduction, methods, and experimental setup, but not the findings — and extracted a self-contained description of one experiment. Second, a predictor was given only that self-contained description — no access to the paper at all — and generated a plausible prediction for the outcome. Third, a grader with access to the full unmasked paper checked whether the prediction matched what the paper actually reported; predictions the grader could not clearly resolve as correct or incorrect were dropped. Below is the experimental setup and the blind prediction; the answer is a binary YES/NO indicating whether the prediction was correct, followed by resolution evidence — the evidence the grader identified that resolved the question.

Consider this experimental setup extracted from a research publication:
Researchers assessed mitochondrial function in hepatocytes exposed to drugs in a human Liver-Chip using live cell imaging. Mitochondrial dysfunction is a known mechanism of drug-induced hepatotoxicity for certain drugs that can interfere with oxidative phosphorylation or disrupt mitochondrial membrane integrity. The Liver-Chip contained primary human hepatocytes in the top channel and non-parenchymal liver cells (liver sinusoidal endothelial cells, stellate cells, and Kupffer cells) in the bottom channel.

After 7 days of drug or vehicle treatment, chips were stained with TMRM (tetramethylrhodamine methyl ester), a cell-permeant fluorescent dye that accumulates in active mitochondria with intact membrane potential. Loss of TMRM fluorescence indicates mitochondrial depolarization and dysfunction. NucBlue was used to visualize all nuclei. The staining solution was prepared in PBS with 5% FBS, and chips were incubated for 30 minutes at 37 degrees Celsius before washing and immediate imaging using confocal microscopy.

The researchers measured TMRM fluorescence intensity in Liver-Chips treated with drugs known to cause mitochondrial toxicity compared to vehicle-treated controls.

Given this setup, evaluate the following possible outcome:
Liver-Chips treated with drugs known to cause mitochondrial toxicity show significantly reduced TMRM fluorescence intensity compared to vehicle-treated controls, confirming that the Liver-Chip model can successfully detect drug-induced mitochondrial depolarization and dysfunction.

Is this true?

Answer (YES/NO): YES